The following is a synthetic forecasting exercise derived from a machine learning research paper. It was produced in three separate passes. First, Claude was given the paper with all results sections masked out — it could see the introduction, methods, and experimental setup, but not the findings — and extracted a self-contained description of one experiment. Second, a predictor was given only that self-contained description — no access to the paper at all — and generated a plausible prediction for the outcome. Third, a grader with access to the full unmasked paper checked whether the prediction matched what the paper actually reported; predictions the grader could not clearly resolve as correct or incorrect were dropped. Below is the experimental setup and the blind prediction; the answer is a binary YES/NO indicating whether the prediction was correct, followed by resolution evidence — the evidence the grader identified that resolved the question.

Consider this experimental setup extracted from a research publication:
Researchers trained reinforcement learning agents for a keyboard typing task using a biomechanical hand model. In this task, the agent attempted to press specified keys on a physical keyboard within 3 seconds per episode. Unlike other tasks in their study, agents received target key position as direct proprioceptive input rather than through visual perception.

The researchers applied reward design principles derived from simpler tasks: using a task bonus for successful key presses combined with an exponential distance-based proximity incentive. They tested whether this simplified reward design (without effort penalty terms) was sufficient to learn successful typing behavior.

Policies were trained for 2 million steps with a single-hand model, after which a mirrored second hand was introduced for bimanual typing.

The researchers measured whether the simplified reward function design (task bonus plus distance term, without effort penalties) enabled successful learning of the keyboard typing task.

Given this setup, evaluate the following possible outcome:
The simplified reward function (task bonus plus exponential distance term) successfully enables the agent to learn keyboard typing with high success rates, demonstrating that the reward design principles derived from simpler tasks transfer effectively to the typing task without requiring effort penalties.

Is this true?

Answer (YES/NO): YES